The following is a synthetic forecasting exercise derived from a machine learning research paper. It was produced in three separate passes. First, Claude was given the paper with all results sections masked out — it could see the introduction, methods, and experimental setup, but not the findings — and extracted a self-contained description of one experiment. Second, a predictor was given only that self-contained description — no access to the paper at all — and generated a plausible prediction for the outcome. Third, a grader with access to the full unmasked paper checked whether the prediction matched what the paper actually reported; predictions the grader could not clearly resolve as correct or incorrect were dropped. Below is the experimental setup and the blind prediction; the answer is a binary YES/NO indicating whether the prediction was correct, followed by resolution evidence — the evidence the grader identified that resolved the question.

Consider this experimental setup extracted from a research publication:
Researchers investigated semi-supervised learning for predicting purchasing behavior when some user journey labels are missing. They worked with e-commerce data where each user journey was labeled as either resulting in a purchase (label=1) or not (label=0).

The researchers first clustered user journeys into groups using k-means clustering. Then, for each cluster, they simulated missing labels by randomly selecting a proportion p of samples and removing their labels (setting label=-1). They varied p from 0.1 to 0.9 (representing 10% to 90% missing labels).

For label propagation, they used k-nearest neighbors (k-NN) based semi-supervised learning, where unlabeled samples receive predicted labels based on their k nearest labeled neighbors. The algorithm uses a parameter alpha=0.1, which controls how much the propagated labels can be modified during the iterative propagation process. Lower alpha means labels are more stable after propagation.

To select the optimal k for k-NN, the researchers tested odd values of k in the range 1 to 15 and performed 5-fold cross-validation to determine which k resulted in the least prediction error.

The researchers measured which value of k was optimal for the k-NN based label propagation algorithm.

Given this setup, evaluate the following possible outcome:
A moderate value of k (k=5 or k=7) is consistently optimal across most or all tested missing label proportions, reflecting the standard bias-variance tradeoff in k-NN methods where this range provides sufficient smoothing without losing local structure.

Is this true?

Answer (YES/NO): NO